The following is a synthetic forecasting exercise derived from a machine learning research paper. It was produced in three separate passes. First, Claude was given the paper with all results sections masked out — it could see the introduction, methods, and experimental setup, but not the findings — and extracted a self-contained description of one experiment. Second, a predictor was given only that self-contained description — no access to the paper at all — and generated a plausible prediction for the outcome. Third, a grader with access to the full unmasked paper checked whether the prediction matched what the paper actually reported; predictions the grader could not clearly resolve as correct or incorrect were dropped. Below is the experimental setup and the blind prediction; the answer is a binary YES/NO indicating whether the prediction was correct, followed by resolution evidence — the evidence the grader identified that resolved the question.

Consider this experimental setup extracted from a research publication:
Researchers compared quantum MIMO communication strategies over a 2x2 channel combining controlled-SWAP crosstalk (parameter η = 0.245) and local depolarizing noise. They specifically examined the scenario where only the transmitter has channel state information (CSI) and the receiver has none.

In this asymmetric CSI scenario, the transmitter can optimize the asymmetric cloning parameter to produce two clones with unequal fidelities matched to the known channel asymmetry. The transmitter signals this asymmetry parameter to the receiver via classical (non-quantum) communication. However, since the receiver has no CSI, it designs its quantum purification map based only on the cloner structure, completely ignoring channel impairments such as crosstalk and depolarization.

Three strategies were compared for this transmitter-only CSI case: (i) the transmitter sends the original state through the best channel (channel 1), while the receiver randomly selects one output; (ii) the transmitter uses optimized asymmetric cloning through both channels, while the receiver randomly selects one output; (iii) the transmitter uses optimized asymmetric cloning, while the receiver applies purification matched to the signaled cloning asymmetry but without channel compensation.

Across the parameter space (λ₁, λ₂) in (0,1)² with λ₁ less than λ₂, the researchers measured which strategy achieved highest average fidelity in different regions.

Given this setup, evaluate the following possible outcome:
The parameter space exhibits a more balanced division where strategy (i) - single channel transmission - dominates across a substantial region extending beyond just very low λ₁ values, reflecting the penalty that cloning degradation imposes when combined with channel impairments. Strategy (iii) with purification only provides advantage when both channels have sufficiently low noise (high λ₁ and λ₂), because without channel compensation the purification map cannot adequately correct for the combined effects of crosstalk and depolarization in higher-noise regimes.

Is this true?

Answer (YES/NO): NO